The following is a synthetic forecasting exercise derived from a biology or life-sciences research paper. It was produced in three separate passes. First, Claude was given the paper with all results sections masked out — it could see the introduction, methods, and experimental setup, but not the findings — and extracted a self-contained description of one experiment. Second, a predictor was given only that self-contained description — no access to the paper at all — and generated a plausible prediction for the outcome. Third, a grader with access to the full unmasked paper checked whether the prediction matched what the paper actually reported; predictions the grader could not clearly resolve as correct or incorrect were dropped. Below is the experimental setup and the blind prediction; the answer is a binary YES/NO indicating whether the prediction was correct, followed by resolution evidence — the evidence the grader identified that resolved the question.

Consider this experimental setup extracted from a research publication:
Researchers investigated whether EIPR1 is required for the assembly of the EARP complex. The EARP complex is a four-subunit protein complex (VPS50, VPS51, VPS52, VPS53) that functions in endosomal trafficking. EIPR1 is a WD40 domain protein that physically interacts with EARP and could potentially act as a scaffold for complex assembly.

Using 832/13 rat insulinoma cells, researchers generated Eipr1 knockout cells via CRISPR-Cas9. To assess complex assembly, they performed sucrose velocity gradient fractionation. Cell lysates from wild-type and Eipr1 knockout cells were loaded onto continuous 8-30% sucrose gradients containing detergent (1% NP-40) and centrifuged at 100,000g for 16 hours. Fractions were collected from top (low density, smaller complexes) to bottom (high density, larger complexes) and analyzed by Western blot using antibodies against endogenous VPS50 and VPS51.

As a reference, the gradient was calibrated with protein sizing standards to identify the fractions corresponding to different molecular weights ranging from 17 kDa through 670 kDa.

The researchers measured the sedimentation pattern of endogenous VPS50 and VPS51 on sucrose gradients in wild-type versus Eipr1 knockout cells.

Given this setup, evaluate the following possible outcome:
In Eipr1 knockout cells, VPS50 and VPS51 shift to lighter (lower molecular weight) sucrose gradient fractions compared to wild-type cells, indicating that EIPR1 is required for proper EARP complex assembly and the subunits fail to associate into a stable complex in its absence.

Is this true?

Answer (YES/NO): NO